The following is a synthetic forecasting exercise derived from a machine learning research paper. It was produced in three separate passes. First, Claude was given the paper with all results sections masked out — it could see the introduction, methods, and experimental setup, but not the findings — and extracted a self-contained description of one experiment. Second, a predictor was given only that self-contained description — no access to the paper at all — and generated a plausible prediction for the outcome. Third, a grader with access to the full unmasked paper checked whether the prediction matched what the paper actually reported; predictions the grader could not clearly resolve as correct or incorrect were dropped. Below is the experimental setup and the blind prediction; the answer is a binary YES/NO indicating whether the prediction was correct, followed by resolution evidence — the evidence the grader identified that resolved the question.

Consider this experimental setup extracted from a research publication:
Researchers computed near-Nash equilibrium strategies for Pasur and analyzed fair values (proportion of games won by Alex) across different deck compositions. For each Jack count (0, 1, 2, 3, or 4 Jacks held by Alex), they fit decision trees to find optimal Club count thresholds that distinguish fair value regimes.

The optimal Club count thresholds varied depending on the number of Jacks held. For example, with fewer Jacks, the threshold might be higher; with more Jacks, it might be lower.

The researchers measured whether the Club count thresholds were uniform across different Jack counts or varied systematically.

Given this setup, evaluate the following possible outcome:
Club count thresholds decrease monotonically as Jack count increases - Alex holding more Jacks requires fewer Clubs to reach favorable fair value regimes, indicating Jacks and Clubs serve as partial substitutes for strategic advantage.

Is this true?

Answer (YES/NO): NO